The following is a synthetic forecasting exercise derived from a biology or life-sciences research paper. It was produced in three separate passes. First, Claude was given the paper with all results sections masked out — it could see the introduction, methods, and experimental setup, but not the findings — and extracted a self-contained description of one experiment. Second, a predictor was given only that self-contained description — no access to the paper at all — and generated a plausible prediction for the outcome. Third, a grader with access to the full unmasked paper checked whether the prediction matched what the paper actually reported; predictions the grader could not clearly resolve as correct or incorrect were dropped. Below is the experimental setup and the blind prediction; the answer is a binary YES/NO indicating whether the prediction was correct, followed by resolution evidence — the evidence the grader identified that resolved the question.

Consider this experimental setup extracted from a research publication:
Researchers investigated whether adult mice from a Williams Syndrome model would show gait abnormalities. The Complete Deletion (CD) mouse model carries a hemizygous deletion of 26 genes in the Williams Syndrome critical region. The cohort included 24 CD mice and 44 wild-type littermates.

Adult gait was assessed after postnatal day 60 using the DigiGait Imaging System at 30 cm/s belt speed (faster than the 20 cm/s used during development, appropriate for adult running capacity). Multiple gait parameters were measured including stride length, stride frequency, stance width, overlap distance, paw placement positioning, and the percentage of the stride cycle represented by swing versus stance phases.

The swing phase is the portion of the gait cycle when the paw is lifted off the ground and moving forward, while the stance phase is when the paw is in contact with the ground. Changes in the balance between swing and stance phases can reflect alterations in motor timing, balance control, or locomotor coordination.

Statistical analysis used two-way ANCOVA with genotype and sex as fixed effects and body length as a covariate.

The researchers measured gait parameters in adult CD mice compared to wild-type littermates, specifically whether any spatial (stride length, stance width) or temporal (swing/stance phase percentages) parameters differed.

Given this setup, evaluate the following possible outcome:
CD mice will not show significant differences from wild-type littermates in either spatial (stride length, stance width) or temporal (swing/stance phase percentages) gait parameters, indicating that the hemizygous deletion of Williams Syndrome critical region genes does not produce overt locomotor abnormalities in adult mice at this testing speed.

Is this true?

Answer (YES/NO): NO